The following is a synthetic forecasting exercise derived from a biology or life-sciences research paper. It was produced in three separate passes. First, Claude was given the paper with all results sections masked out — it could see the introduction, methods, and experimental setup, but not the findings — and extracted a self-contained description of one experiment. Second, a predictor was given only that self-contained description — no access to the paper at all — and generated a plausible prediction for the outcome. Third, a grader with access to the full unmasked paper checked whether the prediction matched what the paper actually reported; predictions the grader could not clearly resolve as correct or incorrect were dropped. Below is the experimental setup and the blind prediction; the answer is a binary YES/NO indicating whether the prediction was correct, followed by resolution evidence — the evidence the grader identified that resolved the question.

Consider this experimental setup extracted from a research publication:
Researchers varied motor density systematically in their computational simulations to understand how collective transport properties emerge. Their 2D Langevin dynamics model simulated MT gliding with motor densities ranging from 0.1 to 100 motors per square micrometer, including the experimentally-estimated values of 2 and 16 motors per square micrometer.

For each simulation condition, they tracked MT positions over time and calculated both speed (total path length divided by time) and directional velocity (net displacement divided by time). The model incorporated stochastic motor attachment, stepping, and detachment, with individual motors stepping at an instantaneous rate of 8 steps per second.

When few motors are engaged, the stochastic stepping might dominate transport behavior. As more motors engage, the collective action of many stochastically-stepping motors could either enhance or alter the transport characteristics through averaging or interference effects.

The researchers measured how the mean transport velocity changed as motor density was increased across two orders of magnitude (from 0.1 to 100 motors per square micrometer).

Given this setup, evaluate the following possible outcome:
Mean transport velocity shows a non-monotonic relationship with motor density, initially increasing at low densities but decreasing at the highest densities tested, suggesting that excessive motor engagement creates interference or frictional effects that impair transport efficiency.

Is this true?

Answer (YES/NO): NO